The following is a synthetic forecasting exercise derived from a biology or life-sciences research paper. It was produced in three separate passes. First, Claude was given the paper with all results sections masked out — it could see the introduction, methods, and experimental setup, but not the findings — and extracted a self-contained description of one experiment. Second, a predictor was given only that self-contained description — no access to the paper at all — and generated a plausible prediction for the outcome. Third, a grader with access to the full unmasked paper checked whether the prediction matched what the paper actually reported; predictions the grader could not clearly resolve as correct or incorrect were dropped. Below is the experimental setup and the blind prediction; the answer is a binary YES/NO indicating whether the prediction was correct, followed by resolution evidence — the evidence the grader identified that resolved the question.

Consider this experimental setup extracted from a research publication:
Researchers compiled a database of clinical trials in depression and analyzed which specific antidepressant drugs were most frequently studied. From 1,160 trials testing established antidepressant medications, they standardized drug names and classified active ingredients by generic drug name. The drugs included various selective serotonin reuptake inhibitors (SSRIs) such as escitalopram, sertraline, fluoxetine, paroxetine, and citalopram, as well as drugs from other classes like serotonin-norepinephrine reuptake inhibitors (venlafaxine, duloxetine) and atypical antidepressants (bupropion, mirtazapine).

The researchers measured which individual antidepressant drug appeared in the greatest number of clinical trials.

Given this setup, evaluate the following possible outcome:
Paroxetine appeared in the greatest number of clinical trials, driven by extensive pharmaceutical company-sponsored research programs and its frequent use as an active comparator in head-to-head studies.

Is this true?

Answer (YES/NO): NO